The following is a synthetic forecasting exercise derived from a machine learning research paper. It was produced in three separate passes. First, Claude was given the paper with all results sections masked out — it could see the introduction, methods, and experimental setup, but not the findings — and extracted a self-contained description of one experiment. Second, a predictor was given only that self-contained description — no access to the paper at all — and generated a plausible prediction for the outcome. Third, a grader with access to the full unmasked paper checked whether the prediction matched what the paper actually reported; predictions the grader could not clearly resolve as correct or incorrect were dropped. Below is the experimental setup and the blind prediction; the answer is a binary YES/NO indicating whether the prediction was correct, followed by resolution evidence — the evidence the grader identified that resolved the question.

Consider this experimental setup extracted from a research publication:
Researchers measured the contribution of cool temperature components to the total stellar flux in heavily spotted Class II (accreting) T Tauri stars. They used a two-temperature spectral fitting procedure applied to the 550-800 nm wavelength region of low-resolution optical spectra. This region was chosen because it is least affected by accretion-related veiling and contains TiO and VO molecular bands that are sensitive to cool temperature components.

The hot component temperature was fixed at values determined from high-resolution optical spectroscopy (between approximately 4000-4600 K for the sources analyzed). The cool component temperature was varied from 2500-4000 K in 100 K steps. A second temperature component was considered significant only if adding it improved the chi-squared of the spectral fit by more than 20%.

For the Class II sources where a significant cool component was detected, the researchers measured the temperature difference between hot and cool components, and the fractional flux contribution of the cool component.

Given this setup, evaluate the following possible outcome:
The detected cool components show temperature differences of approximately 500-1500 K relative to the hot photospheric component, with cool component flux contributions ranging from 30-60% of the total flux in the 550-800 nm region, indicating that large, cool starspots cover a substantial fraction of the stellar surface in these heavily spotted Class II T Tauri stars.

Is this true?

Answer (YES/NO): NO